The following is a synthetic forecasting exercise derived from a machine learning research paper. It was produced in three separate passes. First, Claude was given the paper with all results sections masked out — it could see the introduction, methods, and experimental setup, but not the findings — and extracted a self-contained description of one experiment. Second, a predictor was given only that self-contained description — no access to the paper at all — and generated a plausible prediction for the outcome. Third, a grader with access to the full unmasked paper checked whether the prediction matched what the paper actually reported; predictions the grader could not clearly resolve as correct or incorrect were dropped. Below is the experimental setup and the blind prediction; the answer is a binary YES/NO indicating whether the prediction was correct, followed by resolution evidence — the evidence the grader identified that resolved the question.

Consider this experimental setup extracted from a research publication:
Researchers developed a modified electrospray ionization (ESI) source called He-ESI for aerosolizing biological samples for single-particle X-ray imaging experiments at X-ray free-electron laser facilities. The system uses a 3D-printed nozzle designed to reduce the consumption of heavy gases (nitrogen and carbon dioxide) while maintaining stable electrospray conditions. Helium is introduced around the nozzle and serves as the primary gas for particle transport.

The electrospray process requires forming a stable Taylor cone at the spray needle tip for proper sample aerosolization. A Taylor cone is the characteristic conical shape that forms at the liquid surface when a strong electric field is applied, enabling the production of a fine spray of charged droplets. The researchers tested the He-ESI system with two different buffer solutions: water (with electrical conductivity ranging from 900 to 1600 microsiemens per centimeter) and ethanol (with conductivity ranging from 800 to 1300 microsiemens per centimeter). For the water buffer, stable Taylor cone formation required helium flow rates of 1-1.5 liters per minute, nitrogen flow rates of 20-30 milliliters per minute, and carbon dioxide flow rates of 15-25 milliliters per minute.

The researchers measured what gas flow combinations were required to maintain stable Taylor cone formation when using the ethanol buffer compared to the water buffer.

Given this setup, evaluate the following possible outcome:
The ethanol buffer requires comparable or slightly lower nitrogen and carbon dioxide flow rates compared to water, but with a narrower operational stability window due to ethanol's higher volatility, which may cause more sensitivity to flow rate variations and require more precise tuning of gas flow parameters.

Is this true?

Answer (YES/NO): NO